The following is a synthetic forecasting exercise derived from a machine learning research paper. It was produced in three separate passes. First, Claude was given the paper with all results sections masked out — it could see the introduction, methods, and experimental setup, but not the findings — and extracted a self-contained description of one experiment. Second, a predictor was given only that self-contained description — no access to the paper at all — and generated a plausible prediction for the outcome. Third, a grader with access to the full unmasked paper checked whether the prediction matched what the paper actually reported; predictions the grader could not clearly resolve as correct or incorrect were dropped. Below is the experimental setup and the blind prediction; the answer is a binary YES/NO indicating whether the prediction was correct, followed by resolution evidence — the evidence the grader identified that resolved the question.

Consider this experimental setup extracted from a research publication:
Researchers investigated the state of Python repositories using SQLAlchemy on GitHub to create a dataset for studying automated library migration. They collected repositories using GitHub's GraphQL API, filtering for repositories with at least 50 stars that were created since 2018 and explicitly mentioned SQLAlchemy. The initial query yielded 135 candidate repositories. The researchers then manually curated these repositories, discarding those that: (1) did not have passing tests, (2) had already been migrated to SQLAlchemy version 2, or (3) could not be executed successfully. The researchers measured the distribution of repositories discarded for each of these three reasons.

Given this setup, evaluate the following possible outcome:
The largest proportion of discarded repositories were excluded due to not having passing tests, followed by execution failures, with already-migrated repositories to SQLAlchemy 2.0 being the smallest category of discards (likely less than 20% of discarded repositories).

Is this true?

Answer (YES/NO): NO